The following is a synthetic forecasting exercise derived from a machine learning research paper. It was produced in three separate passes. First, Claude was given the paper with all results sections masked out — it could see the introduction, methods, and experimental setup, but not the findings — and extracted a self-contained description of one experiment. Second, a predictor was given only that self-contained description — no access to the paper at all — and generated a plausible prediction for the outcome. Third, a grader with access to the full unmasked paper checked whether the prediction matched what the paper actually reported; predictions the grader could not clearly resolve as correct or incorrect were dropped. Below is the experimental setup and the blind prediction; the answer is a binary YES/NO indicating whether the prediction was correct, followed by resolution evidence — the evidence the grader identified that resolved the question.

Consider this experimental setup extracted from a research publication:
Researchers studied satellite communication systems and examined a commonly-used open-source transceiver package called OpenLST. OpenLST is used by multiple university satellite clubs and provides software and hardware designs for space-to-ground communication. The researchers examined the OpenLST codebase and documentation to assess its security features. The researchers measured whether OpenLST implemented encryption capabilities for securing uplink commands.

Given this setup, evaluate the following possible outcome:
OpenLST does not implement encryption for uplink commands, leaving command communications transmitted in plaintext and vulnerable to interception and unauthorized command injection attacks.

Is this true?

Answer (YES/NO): YES